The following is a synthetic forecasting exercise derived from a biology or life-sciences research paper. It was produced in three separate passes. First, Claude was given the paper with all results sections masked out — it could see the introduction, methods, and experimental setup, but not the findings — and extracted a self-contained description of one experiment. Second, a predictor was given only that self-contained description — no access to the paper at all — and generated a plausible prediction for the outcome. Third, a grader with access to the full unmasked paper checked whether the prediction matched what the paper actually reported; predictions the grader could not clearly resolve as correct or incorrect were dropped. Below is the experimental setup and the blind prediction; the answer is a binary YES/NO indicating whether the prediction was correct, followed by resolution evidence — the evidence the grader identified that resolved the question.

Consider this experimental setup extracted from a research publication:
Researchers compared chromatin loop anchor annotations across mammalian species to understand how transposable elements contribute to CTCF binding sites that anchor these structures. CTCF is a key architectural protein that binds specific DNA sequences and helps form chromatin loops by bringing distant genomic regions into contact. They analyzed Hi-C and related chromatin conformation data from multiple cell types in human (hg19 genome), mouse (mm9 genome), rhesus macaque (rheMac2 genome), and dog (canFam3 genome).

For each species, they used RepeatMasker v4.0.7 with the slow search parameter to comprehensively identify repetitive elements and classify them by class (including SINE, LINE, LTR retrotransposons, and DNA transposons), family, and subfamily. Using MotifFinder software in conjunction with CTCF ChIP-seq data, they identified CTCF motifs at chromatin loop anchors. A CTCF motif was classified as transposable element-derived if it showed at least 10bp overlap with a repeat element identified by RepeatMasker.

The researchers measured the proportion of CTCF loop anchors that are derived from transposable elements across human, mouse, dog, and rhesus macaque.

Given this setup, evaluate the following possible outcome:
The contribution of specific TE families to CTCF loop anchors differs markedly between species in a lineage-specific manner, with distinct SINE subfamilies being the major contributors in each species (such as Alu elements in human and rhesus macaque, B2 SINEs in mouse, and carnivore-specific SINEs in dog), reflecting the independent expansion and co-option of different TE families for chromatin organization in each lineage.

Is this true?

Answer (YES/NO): NO